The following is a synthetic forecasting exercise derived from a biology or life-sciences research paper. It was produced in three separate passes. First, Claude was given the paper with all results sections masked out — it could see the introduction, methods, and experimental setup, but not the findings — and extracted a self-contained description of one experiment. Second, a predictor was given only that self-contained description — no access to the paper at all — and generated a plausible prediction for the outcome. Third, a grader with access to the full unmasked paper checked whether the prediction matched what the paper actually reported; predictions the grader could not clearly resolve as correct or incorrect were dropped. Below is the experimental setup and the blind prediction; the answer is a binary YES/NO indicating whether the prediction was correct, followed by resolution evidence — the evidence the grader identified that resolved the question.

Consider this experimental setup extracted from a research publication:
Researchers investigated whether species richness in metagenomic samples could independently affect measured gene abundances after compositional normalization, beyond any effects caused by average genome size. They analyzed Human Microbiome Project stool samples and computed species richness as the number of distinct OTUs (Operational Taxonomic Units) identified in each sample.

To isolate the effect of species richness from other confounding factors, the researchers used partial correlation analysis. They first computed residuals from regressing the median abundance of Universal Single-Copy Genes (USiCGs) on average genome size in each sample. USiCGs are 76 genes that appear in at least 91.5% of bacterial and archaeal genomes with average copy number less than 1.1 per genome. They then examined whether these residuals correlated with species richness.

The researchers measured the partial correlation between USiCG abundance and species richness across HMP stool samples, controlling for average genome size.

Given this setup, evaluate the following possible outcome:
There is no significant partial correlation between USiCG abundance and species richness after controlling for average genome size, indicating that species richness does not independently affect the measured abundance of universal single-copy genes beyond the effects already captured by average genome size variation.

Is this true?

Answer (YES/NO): NO